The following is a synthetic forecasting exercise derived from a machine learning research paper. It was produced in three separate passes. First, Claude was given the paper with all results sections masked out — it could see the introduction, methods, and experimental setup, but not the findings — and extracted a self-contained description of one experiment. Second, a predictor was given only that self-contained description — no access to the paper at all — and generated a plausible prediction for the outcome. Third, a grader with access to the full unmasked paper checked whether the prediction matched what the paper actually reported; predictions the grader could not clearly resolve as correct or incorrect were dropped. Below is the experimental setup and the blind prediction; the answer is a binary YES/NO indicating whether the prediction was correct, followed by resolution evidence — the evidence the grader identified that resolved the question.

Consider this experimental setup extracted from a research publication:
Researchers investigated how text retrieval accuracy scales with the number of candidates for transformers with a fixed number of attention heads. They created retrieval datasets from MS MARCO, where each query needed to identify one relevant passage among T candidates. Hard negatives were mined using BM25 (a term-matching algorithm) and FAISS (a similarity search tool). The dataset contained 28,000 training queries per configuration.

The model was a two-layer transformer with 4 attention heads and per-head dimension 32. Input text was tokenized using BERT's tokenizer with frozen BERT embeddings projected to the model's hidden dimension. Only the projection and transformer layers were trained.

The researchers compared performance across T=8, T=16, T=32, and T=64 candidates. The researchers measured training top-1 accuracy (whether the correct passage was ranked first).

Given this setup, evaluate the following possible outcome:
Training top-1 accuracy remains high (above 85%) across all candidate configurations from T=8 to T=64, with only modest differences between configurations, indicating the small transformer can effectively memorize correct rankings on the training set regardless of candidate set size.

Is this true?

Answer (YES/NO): NO